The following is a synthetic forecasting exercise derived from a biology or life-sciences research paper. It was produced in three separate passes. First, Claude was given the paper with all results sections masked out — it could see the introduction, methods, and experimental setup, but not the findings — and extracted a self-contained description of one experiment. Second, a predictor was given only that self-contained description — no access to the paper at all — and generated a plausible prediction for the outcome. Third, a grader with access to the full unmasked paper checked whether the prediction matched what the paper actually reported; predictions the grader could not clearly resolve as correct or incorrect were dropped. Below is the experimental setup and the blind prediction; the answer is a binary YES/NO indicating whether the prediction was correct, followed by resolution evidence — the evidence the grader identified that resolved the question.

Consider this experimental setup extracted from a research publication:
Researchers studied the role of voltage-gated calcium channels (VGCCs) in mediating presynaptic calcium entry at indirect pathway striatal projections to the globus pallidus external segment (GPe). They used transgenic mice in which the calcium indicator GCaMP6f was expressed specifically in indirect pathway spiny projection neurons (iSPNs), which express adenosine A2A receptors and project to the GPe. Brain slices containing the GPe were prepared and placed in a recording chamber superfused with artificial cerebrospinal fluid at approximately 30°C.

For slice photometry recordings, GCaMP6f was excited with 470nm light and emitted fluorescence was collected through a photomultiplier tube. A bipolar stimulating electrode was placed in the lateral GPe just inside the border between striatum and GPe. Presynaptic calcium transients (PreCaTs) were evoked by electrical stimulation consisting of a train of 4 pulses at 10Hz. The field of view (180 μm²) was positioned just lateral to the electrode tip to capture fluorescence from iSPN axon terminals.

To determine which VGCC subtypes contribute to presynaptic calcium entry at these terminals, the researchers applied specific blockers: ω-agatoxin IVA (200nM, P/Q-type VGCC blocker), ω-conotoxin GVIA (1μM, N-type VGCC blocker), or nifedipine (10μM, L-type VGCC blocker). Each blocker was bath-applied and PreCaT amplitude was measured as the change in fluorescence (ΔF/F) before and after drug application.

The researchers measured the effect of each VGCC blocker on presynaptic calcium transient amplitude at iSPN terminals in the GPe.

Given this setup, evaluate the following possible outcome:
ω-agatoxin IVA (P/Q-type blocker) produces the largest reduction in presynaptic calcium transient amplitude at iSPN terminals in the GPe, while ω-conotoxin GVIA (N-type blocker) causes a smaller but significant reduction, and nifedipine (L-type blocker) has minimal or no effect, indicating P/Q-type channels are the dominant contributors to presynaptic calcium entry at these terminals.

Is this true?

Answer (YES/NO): NO